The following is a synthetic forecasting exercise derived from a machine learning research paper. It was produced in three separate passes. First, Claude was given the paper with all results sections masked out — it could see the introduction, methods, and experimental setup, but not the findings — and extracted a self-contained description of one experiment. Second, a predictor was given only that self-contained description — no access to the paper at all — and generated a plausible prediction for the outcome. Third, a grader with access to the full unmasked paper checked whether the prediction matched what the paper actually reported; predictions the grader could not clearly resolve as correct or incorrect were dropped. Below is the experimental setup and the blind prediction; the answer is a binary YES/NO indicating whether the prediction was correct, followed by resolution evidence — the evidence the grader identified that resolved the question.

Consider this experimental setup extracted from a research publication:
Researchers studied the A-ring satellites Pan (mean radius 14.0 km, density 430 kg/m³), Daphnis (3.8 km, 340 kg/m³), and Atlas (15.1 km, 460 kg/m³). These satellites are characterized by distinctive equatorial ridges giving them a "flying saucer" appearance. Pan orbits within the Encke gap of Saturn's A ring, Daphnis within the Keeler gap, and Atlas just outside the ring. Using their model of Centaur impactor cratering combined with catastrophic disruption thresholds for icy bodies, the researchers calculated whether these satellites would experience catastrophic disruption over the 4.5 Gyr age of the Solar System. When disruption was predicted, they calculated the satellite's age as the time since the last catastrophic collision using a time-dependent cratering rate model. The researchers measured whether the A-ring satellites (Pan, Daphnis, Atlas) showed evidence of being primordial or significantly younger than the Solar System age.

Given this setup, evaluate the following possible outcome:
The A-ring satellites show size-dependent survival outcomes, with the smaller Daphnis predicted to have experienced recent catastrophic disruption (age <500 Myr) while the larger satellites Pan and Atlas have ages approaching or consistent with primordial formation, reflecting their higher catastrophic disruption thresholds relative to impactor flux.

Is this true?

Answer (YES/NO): NO